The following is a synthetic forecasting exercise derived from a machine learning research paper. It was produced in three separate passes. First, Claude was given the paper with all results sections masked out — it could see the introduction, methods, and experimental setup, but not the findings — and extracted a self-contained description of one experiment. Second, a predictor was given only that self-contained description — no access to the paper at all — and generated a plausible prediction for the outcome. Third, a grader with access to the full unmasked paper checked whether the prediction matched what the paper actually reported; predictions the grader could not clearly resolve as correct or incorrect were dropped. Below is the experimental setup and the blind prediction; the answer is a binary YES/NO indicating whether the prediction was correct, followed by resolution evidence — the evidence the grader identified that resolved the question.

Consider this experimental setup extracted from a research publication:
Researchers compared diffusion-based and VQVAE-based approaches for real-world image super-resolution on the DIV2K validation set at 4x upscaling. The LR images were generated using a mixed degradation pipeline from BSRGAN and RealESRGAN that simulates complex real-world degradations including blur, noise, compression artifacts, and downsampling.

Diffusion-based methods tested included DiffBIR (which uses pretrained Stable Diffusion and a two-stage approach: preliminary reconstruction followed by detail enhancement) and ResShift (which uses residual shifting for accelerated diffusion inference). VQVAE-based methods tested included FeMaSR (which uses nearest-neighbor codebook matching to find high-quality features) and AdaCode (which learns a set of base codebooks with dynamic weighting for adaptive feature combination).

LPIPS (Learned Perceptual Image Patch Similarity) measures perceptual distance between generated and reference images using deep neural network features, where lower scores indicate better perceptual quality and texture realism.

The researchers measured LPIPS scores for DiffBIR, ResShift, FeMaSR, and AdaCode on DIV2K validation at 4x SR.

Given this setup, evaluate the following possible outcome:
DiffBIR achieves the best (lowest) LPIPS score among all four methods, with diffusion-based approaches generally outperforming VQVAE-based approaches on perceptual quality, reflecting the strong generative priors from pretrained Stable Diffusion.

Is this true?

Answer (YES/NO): NO